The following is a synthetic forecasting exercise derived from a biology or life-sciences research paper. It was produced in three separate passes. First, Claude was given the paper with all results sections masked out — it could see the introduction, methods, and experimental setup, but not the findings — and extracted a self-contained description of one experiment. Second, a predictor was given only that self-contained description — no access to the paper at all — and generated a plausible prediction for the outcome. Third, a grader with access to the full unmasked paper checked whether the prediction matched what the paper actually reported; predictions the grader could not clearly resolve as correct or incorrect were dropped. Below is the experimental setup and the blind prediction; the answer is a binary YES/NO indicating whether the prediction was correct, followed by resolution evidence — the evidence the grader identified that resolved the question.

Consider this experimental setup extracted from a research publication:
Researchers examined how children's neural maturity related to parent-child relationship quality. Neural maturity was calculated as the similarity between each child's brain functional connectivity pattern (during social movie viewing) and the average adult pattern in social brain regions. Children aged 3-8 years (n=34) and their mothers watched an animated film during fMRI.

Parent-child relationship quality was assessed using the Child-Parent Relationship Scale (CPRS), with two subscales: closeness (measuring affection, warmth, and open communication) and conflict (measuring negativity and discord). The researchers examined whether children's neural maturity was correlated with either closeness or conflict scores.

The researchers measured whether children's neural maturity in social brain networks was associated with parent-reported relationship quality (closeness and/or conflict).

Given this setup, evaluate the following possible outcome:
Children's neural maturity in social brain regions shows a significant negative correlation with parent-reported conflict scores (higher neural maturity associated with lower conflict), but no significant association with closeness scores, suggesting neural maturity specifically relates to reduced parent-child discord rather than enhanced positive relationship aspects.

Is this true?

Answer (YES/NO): NO